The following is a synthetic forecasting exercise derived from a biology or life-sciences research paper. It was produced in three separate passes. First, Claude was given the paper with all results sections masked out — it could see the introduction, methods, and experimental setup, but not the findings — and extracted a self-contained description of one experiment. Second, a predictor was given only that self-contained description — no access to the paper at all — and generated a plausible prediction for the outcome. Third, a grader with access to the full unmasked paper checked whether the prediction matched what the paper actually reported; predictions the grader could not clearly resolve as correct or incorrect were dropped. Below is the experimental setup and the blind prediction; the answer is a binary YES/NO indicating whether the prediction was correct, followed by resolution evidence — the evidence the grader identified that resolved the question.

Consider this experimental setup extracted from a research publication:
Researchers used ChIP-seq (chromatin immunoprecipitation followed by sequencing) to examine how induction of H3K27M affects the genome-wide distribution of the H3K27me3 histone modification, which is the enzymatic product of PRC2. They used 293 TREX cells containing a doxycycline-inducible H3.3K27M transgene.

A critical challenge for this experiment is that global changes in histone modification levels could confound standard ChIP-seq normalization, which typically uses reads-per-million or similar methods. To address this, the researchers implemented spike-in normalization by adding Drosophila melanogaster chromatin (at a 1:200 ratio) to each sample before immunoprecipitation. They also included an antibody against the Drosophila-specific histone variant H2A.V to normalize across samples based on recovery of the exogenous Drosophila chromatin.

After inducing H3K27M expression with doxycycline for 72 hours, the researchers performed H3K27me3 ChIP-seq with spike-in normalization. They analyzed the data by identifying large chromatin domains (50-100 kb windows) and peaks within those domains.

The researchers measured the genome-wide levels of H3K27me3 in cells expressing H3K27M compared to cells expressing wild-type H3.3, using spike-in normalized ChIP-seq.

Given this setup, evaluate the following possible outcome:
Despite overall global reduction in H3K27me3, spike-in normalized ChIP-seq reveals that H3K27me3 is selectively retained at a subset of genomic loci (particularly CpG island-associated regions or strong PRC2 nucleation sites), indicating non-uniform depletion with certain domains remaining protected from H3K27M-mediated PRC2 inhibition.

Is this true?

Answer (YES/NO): YES